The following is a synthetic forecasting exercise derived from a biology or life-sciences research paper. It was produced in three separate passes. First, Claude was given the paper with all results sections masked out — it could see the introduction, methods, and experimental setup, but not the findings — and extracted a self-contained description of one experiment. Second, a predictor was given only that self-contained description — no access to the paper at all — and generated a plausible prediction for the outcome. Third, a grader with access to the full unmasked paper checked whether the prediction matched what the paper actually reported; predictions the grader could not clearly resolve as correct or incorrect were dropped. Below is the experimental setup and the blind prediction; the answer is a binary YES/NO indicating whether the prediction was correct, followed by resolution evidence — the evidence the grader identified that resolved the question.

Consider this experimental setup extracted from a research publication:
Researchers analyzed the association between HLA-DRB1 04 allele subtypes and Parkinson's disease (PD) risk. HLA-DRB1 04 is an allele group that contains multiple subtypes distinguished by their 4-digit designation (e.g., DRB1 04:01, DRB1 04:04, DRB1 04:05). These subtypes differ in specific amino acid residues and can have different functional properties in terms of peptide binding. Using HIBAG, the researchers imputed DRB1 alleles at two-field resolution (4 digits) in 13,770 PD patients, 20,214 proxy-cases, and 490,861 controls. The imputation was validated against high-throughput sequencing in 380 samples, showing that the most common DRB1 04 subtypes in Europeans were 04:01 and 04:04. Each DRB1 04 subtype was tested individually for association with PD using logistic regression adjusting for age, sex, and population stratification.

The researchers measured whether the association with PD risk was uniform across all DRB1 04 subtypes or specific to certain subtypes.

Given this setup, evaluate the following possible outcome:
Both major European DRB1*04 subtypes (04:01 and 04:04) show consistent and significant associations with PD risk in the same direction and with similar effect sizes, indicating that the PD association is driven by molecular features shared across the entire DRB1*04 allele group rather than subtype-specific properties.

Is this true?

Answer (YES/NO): YES